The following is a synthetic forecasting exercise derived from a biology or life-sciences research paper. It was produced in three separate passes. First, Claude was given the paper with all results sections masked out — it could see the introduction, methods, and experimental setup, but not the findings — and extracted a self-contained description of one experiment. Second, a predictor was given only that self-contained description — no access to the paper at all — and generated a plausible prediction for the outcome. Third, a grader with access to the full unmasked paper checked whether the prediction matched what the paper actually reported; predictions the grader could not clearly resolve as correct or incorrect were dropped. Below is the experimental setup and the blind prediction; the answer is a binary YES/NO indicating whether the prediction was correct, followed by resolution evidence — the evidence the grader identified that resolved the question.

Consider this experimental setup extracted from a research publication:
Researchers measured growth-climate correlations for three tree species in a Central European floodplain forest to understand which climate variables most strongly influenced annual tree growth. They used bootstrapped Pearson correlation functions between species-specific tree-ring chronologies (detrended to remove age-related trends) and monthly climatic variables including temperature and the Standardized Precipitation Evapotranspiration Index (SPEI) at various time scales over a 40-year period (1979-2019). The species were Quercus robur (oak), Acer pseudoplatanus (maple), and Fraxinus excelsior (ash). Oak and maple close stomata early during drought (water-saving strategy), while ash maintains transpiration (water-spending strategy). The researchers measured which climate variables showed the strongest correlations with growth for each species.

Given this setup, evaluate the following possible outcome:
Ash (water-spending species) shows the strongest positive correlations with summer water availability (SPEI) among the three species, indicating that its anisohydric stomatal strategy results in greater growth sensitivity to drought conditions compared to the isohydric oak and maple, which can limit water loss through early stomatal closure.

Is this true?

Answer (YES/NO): YES